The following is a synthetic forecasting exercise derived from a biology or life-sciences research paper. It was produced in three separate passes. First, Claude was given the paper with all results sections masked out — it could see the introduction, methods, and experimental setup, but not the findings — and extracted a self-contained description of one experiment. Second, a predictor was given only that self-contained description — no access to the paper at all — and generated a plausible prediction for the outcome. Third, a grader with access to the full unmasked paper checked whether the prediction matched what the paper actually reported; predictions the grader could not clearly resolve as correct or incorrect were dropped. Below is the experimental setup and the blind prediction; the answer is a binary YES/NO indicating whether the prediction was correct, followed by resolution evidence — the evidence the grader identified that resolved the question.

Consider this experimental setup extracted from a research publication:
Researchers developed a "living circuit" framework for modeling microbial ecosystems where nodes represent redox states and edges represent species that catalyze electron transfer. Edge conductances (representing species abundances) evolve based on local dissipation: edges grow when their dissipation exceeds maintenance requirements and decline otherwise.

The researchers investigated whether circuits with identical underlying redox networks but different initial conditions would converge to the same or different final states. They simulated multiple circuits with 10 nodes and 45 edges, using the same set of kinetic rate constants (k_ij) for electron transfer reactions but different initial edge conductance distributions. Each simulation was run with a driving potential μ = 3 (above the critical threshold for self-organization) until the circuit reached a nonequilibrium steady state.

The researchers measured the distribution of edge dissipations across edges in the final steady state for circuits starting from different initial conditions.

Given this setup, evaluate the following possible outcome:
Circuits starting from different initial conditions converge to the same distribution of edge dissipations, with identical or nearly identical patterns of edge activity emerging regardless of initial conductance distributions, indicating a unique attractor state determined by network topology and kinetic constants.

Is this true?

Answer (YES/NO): YES